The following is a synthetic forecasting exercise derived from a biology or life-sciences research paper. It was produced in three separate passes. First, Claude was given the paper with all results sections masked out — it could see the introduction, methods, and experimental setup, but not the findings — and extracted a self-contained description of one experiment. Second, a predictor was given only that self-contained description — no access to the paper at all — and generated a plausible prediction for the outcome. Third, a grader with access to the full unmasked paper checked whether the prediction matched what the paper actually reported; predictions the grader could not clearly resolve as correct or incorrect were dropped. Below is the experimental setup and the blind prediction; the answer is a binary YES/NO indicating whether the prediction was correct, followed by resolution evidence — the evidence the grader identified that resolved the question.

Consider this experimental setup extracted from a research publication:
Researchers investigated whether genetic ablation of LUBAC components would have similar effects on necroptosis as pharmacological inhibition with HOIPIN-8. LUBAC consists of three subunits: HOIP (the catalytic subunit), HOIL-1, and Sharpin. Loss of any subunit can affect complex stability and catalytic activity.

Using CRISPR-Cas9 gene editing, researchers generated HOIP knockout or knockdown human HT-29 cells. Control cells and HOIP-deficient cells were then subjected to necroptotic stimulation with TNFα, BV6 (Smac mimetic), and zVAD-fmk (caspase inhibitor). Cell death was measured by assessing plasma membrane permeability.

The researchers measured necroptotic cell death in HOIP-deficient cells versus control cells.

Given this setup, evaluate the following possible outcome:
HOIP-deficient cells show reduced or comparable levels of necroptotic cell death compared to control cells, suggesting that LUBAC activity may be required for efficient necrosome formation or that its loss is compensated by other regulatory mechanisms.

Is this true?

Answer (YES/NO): NO